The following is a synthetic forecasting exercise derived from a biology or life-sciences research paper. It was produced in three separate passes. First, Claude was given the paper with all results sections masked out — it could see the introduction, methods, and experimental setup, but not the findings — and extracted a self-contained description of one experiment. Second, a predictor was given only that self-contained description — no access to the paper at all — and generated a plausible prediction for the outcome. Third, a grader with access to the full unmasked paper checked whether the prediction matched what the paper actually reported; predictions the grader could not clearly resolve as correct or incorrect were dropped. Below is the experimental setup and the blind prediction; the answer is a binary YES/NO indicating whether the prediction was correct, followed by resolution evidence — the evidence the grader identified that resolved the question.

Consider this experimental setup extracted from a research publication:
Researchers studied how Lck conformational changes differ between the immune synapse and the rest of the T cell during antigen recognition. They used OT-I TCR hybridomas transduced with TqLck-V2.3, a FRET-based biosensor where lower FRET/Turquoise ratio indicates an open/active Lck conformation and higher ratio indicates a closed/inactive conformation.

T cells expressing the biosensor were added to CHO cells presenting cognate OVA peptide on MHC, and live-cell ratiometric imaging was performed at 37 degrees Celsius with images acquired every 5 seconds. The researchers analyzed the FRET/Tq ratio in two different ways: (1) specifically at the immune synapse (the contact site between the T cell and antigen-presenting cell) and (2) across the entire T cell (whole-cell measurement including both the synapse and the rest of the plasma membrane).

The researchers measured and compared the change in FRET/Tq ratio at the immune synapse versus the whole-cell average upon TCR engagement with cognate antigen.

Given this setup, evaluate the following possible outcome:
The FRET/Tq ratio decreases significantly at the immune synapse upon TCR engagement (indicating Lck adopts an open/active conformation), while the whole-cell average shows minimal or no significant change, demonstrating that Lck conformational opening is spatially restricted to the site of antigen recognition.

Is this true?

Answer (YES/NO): NO